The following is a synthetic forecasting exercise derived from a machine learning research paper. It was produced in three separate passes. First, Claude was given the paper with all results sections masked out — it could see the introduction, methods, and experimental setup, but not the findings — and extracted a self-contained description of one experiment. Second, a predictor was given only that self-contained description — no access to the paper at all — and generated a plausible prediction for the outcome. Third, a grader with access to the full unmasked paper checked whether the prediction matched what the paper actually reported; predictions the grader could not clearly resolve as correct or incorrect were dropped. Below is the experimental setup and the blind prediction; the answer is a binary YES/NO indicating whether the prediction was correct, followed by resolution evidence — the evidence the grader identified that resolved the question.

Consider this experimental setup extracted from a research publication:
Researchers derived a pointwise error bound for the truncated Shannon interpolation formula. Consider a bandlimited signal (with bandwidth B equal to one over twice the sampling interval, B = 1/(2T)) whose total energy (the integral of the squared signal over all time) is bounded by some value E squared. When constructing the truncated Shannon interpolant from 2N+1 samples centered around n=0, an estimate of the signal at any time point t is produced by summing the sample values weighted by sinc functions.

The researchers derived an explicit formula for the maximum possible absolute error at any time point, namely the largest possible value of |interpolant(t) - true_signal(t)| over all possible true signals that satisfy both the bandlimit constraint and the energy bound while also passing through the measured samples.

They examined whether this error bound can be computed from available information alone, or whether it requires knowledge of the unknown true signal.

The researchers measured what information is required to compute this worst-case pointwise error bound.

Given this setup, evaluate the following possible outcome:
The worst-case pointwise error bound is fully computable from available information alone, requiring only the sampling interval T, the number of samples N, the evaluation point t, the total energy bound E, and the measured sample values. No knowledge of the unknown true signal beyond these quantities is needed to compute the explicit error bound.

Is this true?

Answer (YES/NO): YES